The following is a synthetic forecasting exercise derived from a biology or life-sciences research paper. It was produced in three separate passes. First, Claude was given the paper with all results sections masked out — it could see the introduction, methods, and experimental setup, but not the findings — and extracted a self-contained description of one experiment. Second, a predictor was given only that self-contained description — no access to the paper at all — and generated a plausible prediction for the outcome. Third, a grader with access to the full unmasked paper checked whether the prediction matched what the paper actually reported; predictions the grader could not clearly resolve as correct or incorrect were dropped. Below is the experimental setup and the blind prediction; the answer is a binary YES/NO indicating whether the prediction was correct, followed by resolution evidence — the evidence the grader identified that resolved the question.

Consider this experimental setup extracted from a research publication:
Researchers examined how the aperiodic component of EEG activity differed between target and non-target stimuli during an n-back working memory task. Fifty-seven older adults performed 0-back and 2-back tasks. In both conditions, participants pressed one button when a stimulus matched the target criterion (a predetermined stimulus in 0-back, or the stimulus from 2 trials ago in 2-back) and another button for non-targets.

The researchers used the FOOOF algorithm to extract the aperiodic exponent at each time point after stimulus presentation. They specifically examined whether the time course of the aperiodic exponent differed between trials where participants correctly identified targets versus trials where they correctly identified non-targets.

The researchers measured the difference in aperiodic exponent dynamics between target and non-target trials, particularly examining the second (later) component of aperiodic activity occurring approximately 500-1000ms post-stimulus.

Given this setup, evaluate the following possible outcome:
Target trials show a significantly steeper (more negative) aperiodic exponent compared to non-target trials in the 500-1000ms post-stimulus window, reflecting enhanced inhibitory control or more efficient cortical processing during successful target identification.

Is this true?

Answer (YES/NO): NO